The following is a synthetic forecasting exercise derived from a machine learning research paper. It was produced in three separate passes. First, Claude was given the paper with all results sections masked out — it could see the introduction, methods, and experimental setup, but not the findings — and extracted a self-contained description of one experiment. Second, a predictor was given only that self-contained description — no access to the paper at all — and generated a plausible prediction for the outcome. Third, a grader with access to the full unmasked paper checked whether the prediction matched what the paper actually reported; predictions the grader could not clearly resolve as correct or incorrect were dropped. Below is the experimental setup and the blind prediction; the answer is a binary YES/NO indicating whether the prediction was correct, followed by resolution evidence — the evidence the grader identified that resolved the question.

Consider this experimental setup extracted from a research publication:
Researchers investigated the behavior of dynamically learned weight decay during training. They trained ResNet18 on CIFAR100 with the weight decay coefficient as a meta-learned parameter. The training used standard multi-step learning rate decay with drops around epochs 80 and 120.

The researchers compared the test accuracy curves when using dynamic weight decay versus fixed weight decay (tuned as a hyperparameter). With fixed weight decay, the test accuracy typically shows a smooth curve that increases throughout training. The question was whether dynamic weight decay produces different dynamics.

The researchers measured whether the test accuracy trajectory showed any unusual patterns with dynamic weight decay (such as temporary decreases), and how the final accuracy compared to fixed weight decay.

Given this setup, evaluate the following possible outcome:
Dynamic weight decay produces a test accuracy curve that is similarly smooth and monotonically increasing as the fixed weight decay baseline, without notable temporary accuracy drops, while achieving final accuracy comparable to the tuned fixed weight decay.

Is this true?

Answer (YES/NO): NO